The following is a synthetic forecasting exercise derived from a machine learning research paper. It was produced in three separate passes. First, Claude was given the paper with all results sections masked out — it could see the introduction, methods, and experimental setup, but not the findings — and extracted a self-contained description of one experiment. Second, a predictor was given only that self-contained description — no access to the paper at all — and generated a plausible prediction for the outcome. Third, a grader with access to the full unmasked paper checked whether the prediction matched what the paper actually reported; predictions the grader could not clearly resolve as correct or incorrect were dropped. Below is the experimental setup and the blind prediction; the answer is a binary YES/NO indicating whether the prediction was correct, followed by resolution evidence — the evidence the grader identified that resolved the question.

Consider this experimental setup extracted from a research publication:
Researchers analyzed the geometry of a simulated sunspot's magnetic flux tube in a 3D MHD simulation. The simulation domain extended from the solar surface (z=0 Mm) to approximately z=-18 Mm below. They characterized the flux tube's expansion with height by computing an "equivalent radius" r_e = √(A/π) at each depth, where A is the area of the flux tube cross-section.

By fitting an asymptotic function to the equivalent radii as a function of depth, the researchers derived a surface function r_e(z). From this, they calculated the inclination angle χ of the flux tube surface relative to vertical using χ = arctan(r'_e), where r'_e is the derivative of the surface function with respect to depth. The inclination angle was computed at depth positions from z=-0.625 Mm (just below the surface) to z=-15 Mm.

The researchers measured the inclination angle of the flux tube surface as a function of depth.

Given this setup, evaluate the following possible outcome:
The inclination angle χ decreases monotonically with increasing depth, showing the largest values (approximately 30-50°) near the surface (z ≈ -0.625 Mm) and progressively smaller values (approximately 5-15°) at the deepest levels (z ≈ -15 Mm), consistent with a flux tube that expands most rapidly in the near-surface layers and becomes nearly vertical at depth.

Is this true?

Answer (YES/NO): NO